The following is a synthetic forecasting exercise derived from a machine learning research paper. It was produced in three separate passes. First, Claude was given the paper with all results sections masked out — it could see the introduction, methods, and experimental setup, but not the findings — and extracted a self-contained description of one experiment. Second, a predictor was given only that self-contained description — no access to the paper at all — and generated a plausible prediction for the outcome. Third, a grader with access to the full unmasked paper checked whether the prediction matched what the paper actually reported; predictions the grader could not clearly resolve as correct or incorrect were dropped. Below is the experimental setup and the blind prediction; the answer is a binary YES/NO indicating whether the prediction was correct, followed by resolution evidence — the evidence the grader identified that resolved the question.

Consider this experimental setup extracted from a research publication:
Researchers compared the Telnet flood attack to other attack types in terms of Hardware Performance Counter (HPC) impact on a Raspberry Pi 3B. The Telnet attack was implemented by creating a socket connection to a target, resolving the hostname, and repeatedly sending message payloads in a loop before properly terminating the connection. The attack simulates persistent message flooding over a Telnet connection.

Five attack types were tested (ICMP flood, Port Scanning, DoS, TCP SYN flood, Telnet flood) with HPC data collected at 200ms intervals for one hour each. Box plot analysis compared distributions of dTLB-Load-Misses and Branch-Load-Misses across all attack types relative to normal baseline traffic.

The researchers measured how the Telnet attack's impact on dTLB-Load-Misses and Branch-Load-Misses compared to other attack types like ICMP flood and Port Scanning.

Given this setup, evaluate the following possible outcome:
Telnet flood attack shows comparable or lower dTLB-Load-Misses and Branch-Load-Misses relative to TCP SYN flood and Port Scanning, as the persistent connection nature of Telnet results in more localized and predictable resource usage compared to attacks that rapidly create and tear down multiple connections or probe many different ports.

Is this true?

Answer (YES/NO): YES